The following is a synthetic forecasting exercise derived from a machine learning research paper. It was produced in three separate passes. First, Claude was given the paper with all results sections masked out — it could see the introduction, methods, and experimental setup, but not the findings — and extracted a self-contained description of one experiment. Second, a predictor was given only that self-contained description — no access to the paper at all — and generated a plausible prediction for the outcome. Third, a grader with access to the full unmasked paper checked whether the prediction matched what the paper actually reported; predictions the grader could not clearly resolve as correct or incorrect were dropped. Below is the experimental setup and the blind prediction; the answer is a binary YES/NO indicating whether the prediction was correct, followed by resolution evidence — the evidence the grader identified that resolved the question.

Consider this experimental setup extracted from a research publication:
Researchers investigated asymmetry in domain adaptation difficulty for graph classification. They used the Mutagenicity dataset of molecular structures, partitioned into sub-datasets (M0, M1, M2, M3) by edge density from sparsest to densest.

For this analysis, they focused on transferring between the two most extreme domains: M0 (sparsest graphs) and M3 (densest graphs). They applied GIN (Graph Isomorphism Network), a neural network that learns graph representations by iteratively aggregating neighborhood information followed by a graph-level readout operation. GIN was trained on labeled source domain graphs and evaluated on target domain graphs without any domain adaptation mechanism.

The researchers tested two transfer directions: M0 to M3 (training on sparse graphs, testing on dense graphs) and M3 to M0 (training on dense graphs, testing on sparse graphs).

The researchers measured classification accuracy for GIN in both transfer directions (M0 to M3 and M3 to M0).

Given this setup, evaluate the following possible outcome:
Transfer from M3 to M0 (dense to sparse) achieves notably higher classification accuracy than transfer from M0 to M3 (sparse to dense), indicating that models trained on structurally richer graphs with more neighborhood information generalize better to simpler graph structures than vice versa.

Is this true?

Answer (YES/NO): YES